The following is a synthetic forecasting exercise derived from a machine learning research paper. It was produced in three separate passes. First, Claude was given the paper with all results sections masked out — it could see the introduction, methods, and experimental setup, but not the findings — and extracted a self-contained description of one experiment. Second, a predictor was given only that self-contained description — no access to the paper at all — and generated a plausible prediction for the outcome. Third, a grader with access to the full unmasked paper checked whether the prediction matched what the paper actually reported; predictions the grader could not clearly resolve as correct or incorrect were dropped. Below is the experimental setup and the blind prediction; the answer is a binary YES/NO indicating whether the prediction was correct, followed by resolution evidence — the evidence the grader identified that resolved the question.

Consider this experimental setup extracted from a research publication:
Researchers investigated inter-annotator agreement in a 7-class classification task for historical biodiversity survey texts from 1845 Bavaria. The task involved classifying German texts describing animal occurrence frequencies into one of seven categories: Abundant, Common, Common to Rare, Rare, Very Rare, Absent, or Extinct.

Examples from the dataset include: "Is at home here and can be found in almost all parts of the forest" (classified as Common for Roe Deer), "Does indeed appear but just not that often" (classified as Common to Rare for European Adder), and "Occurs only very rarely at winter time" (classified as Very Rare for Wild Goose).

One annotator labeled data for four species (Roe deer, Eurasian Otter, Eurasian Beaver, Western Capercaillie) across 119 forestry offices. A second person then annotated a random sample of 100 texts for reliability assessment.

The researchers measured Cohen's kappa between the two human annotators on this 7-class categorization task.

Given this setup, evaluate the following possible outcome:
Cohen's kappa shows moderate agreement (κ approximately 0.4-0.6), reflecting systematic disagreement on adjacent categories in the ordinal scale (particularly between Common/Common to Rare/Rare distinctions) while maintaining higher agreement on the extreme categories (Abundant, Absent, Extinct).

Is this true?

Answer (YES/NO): NO